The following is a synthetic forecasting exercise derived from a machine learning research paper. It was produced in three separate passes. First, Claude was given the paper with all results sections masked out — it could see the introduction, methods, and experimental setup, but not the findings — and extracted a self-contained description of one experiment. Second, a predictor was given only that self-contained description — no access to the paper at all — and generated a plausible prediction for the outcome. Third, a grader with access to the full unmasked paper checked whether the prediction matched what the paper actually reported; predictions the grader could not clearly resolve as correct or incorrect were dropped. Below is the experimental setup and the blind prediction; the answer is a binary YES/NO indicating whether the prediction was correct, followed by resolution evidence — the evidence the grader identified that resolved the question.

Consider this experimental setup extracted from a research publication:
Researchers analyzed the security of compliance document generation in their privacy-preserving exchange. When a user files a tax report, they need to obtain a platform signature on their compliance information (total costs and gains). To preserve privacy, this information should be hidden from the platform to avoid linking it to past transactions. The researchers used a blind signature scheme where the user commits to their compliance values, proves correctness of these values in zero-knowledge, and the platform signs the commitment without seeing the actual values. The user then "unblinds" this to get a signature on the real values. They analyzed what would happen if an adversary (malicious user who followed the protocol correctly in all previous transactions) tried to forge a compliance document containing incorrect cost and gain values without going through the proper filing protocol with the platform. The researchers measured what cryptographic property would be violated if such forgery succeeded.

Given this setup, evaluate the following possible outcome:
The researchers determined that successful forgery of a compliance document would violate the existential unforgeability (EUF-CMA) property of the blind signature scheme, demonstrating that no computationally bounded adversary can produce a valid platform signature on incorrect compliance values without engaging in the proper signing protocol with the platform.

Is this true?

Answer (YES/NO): YES